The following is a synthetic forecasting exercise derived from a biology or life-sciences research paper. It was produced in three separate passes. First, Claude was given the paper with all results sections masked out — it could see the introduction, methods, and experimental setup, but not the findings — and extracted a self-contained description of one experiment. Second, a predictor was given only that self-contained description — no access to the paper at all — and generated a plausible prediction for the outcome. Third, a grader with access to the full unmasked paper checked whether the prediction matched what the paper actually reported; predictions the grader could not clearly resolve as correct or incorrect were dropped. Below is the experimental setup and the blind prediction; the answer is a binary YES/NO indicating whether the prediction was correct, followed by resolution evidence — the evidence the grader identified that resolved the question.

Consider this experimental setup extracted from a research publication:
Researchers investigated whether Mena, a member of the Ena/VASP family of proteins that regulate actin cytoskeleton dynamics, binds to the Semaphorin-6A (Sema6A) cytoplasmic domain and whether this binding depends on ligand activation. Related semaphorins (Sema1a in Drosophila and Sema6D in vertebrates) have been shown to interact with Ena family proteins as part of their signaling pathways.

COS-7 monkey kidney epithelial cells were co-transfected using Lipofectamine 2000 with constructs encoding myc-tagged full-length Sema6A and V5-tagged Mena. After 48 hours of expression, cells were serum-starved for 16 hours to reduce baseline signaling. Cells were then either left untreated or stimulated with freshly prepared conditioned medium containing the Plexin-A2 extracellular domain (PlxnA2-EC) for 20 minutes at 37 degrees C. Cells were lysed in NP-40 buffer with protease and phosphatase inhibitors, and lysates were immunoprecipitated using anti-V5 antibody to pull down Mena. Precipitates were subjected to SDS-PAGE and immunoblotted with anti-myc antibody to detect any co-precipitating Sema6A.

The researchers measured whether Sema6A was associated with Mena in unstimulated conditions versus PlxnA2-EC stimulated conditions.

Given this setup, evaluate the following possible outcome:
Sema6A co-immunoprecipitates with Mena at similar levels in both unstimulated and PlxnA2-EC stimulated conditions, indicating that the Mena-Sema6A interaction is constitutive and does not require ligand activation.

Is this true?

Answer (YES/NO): YES